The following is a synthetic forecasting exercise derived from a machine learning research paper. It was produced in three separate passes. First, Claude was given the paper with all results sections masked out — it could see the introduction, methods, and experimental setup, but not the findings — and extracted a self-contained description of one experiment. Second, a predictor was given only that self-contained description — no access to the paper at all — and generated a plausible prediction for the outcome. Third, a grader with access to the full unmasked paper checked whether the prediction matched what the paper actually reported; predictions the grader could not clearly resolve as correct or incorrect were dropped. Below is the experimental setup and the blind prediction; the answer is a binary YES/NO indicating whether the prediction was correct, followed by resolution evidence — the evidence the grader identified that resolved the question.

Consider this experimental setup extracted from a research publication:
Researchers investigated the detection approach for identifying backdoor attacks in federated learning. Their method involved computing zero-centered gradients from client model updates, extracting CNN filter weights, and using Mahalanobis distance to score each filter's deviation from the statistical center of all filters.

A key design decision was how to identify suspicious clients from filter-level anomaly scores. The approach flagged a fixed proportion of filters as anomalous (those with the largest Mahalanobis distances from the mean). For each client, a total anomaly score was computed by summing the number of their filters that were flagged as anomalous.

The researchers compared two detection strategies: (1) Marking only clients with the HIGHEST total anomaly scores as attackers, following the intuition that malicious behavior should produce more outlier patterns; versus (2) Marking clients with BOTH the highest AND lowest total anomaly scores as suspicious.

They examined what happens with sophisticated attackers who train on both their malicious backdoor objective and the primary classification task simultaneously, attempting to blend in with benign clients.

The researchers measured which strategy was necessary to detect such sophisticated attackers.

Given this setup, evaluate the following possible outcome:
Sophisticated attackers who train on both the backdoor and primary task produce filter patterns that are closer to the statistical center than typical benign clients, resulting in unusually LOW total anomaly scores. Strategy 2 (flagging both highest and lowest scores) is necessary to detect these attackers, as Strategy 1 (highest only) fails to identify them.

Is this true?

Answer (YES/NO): YES